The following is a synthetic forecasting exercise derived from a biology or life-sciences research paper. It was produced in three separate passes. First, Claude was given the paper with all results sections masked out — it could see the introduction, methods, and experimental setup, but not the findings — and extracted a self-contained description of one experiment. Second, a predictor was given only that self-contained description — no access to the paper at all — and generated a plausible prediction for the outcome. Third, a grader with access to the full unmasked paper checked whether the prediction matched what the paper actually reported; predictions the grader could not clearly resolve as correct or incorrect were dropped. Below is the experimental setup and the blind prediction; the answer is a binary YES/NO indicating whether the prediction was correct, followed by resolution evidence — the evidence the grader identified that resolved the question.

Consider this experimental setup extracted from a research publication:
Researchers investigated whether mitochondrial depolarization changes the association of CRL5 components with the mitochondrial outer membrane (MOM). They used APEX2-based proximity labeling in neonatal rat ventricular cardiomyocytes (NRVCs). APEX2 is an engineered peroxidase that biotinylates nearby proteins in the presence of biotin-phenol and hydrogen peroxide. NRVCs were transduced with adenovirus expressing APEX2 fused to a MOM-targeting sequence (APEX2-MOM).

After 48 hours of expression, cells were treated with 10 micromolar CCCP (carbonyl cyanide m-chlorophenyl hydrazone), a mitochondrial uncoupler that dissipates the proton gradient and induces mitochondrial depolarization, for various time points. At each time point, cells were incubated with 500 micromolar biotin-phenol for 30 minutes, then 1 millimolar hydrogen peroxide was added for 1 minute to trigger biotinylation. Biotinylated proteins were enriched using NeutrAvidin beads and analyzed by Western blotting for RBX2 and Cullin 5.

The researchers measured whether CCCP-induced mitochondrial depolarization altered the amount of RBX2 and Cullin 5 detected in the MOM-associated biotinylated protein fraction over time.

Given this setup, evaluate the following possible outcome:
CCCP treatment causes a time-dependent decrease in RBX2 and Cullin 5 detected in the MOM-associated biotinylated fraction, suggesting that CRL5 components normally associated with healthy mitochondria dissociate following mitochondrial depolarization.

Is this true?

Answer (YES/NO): NO